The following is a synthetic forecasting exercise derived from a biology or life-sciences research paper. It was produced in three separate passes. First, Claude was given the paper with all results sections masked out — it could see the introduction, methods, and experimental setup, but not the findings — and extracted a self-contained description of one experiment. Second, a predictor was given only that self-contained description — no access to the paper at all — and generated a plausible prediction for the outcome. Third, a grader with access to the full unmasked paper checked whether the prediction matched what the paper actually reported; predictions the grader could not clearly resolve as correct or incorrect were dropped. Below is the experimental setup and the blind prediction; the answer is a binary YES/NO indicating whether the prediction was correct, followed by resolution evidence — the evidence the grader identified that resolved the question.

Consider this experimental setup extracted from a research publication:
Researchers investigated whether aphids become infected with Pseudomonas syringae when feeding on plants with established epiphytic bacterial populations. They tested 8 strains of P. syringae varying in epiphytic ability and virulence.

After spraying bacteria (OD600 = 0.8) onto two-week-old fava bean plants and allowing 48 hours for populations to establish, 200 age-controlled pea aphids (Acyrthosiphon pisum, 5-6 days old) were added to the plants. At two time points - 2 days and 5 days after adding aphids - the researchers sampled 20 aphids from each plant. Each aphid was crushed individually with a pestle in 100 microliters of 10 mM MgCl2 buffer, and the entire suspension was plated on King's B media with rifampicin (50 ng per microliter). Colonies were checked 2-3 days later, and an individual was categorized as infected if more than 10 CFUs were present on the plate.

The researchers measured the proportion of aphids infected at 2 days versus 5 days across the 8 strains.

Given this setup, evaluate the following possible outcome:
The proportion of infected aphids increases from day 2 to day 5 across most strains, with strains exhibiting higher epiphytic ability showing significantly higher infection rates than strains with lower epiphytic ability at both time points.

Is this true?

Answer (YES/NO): NO